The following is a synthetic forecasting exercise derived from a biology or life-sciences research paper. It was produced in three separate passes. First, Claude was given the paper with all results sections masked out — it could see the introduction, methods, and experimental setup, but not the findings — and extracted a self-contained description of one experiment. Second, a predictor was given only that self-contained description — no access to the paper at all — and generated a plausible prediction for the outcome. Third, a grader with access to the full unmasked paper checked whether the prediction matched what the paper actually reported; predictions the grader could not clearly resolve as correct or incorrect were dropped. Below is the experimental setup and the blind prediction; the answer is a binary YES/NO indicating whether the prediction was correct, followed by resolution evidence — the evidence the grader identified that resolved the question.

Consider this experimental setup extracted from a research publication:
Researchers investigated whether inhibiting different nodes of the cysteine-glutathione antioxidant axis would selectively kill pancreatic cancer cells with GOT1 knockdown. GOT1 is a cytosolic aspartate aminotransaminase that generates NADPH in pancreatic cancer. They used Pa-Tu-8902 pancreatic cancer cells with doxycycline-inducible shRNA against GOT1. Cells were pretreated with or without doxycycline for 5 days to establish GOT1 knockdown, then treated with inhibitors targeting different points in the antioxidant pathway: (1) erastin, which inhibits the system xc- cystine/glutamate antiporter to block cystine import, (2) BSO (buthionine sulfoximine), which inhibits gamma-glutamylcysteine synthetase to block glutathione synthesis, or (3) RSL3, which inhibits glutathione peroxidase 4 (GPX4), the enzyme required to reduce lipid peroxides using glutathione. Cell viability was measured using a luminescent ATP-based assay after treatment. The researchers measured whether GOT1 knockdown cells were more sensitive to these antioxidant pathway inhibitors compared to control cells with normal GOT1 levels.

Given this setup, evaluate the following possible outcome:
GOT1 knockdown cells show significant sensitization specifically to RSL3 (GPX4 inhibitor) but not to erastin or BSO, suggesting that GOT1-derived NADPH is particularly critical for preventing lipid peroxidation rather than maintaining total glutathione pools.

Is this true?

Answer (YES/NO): NO